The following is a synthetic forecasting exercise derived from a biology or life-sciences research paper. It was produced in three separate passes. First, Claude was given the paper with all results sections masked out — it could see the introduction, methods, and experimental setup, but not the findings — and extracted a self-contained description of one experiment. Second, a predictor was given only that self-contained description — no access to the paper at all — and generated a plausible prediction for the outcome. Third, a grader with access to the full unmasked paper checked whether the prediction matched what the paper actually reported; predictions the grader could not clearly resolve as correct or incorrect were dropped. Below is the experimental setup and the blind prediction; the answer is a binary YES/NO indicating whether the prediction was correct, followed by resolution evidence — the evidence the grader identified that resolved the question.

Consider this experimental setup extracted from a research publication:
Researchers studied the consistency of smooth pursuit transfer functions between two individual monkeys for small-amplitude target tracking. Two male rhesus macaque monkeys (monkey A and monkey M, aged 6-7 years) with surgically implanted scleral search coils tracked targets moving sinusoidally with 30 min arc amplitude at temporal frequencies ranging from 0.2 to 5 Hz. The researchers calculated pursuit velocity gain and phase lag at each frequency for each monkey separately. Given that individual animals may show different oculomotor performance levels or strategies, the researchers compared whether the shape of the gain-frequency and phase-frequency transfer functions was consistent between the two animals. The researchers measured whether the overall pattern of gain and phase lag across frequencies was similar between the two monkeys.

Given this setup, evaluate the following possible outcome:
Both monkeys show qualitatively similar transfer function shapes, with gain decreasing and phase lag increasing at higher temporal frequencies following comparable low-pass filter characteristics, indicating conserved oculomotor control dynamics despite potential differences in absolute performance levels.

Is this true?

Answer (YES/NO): NO